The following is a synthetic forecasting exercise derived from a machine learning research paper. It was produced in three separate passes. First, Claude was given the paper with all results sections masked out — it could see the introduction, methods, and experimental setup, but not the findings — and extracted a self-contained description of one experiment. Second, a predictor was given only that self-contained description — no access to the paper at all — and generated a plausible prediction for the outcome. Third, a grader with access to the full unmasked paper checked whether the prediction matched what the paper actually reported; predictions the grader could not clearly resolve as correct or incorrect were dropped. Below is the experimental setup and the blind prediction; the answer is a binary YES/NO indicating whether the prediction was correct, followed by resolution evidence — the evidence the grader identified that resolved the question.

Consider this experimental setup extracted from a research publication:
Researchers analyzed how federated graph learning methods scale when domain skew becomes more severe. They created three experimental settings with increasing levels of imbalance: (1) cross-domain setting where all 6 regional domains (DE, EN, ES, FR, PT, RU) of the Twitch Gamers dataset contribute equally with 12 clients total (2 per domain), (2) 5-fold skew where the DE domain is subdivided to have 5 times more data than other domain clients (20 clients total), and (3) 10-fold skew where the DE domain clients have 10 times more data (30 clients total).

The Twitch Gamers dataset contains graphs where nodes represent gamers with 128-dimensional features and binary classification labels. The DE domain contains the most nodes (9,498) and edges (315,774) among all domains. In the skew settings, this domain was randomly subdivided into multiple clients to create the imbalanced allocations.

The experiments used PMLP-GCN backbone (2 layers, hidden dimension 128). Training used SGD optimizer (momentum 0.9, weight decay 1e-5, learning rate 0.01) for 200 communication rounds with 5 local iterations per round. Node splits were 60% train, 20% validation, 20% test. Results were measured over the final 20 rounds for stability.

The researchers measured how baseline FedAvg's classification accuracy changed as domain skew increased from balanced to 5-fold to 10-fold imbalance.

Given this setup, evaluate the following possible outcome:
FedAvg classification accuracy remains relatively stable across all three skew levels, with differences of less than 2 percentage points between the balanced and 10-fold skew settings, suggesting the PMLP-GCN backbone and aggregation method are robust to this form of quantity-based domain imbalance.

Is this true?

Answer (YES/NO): YES